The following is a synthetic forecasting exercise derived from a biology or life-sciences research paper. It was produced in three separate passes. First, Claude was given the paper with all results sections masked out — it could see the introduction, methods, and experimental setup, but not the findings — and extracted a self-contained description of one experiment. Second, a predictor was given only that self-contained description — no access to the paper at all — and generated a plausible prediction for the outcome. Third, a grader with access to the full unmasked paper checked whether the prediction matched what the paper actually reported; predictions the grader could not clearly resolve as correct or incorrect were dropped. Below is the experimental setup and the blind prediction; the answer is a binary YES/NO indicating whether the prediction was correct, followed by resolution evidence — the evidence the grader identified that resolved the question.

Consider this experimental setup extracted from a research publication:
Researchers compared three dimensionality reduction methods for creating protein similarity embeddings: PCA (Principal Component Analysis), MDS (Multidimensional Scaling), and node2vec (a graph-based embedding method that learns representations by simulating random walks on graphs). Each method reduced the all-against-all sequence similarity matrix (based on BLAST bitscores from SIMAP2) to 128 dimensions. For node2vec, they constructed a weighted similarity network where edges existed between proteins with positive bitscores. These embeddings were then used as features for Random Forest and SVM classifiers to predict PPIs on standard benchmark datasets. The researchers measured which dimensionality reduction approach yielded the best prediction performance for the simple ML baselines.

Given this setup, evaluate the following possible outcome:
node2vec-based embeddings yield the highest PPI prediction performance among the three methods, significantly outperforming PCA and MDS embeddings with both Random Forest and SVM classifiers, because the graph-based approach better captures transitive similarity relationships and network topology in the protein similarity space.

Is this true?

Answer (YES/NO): NO